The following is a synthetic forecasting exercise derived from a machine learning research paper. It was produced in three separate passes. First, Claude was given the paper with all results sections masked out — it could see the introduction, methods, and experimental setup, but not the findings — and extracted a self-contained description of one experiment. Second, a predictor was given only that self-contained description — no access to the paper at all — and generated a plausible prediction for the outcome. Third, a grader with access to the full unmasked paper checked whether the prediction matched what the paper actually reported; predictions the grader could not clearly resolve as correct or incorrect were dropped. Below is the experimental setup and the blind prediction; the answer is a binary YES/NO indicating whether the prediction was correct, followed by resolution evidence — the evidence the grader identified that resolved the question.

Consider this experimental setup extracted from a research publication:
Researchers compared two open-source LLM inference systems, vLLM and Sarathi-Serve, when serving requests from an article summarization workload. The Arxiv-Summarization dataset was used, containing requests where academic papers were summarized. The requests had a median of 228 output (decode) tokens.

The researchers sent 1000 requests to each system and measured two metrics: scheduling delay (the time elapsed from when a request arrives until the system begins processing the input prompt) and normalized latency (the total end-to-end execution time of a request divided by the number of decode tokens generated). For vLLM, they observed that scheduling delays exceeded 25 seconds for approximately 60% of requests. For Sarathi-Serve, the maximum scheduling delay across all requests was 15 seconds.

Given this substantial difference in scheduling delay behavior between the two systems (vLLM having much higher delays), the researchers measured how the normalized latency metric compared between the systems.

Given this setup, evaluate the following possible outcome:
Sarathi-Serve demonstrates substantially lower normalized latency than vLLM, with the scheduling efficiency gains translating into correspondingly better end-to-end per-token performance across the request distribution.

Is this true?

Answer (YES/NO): NO